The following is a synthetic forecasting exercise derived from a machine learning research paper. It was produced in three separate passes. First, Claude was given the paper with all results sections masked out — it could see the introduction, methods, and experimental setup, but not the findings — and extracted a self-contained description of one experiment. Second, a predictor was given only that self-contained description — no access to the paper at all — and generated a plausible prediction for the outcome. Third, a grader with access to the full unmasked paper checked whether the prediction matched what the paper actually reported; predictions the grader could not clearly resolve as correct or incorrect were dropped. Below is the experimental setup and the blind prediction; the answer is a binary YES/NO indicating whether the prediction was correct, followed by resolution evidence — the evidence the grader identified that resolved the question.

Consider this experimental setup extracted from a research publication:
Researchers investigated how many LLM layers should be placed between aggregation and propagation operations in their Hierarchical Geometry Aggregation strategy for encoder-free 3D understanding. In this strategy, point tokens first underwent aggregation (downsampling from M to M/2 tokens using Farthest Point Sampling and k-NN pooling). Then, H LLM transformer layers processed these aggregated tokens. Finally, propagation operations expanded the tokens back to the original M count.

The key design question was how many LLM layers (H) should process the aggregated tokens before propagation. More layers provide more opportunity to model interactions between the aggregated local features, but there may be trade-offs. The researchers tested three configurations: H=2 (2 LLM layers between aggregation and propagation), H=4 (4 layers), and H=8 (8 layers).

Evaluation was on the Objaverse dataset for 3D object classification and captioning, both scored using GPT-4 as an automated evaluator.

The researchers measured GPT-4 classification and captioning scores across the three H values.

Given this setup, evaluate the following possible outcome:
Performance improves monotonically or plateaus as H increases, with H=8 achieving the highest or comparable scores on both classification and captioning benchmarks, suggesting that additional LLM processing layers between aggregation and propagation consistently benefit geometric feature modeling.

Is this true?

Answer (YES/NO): NO